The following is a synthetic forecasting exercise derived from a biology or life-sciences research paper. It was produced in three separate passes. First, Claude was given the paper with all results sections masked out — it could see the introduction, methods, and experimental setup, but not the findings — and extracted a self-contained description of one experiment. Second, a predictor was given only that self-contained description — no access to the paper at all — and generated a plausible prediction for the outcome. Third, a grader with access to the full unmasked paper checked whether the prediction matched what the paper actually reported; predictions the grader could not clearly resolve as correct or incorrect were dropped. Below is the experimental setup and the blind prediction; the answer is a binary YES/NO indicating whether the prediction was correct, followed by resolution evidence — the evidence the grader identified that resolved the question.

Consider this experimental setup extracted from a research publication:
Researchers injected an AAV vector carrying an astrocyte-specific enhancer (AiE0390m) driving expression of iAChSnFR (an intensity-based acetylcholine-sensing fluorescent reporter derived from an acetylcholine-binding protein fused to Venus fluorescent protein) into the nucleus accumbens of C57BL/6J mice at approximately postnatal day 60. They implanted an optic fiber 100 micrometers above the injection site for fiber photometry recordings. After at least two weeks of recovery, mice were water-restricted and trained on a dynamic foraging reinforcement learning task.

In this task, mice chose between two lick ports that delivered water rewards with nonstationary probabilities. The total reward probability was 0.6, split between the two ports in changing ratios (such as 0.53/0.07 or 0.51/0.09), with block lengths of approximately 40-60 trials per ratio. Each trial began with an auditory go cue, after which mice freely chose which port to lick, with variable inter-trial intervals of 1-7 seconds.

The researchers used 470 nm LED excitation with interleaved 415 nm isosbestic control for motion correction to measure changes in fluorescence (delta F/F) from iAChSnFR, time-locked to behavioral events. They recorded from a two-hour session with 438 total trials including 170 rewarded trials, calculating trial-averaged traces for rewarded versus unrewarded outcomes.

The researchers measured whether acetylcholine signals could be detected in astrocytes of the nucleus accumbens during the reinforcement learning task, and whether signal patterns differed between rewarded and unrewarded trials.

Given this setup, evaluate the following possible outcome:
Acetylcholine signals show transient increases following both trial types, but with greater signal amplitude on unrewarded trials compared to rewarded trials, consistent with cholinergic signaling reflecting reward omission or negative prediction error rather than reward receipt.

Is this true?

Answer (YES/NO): YES